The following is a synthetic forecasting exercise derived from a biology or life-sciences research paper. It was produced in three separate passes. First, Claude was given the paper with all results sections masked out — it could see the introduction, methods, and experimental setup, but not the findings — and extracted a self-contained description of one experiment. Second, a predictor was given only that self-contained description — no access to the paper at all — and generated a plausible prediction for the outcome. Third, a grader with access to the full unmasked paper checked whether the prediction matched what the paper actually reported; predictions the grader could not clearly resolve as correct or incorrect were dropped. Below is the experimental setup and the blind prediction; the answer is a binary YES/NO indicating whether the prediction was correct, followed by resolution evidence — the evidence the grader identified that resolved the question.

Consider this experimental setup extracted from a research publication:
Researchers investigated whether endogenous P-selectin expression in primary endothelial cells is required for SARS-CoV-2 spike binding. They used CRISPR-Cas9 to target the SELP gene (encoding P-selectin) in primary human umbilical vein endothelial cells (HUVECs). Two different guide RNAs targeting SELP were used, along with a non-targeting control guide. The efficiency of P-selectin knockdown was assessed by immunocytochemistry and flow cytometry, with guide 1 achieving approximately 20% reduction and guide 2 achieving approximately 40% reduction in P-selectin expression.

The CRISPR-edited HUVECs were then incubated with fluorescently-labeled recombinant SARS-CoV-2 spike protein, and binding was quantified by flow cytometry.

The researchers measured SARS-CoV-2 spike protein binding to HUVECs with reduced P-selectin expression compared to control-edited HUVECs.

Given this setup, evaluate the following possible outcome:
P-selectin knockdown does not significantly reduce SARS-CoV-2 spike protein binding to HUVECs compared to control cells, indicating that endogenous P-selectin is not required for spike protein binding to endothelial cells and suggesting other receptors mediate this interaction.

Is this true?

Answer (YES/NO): NO